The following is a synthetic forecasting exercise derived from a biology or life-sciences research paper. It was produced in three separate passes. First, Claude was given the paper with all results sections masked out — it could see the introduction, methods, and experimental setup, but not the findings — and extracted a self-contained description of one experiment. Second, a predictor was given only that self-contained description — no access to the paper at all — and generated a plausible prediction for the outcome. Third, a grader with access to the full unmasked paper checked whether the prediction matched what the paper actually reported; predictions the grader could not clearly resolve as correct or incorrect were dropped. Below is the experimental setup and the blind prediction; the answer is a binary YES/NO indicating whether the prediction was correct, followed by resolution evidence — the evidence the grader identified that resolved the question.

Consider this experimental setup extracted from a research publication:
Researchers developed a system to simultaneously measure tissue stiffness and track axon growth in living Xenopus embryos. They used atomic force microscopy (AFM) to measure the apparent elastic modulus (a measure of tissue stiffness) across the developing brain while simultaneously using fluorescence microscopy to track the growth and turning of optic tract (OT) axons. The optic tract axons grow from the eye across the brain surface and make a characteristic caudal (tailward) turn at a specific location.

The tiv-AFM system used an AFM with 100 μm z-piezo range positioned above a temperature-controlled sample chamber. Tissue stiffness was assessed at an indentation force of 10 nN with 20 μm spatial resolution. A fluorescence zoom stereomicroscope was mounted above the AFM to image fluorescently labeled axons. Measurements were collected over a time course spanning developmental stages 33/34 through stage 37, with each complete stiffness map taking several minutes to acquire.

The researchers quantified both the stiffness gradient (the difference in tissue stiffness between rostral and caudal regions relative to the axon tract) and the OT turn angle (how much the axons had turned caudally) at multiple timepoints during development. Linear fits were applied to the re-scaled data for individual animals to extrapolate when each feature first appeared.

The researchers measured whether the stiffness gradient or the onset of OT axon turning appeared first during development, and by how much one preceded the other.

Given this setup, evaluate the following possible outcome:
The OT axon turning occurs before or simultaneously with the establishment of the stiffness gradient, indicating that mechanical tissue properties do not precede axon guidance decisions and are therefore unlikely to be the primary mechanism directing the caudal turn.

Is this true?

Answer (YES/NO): NO